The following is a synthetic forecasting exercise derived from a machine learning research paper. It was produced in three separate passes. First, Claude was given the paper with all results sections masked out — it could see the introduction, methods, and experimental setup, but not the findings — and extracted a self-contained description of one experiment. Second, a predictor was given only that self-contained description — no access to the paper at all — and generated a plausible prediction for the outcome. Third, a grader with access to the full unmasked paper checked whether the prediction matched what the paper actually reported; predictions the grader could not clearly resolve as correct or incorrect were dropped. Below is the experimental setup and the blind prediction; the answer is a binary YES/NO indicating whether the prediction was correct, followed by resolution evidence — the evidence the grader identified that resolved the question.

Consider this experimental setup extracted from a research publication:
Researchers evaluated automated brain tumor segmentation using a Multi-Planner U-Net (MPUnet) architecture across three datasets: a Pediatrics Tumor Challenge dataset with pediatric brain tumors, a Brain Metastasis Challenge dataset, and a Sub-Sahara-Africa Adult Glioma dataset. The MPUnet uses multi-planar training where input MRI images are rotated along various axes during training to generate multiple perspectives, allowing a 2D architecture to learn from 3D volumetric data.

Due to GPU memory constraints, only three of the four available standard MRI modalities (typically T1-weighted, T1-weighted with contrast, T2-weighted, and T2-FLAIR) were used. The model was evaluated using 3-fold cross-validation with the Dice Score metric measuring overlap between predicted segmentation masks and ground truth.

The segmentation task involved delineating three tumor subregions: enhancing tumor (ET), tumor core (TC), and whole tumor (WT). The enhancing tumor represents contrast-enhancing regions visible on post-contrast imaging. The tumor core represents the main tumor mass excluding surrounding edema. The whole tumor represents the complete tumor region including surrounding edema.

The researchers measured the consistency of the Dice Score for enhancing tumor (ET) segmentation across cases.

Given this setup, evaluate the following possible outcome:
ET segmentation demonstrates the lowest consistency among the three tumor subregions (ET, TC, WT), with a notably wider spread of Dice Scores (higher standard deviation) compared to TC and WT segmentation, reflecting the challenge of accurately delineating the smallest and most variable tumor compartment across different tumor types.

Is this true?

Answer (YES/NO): NO